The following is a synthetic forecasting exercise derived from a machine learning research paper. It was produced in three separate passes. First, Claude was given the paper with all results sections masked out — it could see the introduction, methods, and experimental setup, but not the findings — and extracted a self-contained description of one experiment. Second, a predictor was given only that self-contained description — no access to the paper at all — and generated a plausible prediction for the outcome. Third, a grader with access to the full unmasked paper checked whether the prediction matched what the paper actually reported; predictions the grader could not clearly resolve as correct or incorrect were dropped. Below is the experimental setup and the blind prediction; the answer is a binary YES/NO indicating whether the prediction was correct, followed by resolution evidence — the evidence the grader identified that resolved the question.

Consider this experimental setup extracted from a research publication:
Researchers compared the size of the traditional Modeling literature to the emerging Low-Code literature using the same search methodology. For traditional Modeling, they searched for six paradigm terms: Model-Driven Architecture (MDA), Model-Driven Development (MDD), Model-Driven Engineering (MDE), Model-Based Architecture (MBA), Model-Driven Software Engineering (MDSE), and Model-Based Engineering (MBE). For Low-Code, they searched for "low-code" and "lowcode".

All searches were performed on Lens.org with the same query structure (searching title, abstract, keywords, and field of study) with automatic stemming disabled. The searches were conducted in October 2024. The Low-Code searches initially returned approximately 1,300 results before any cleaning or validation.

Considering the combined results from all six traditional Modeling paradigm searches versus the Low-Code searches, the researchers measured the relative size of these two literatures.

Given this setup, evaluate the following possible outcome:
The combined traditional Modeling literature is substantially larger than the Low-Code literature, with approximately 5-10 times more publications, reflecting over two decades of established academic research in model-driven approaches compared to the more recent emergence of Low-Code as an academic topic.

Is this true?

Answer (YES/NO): NO